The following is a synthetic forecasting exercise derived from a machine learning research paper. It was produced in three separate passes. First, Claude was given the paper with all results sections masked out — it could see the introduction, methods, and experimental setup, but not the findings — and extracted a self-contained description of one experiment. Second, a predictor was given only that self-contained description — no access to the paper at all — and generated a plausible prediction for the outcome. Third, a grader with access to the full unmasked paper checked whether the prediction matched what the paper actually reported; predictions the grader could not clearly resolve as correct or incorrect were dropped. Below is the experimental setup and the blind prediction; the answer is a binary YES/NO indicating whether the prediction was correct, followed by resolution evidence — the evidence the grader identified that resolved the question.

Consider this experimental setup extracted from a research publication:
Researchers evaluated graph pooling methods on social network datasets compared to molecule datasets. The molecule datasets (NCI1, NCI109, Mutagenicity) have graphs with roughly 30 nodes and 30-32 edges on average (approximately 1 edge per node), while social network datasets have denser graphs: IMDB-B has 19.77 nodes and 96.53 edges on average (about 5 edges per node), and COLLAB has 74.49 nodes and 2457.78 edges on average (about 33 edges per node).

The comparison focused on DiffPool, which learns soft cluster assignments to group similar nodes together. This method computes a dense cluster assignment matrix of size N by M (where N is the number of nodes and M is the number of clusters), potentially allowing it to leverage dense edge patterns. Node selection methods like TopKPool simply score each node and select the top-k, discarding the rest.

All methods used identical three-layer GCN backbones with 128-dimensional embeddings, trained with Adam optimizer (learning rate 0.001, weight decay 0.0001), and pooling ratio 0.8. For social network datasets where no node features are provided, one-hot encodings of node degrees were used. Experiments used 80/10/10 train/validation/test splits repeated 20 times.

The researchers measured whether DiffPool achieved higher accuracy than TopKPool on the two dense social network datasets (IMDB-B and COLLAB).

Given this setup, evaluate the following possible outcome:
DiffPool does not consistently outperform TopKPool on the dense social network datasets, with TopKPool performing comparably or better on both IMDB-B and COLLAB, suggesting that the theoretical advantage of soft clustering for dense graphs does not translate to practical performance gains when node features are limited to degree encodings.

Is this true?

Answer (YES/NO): NO